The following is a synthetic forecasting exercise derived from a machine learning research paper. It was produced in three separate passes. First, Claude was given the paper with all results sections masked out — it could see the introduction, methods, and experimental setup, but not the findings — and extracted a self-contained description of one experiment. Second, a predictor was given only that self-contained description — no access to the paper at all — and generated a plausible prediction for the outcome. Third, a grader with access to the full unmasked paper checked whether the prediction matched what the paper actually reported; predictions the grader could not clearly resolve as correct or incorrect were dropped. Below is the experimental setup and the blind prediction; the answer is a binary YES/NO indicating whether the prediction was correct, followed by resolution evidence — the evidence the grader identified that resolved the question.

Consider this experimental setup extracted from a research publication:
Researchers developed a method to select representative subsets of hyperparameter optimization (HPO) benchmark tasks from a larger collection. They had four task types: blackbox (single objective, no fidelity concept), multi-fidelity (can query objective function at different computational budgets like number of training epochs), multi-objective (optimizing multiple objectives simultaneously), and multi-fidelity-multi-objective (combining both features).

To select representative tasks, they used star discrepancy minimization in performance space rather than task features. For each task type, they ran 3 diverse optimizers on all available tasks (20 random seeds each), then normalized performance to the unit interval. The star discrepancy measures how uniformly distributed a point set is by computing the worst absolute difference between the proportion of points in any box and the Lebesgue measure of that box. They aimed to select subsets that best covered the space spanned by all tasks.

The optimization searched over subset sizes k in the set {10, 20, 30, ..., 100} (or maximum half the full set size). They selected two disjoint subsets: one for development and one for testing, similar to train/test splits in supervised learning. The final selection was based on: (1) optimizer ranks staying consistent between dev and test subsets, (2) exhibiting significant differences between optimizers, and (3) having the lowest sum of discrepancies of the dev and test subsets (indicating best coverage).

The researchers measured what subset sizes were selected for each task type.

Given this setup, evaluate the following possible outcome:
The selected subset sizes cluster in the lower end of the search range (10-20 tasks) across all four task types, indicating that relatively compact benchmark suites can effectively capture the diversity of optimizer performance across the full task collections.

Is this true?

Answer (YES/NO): NO